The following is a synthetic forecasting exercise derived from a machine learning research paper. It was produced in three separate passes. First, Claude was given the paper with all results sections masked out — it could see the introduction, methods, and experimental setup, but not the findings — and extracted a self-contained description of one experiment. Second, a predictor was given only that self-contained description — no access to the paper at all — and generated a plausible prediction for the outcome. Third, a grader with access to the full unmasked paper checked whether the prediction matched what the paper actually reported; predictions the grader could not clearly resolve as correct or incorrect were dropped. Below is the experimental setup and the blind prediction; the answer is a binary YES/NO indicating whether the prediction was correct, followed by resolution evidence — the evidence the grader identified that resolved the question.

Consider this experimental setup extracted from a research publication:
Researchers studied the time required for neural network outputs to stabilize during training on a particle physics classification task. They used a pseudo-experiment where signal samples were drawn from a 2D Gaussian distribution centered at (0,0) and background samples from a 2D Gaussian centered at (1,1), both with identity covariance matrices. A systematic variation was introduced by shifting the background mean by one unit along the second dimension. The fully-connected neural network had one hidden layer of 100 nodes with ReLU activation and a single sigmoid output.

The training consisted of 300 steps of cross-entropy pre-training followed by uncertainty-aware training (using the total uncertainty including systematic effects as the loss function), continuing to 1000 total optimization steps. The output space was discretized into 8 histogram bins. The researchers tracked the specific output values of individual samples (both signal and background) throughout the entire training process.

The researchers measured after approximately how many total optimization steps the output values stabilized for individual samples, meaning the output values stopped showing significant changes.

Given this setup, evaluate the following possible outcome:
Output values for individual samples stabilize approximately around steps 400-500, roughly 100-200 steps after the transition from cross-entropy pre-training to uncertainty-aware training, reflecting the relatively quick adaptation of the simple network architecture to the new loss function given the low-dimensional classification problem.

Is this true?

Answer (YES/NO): YES